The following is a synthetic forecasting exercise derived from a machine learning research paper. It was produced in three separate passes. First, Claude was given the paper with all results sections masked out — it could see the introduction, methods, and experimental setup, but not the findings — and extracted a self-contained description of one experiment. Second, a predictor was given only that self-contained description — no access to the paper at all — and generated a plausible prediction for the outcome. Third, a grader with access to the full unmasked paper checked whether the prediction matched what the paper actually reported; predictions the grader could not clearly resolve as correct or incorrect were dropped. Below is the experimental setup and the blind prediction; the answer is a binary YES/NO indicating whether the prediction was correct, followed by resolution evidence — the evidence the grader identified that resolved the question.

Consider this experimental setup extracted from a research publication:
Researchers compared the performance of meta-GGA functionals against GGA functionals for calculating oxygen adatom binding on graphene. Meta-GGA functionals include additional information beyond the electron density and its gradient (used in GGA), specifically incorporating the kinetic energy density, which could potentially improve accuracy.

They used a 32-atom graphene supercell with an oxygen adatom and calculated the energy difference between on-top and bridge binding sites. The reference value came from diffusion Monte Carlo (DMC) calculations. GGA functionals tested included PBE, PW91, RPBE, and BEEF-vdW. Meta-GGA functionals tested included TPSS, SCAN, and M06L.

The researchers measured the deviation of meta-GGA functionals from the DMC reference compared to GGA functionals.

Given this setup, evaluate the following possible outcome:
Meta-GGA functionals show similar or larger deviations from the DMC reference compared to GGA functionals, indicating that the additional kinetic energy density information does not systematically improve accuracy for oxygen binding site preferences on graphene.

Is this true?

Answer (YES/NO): YES